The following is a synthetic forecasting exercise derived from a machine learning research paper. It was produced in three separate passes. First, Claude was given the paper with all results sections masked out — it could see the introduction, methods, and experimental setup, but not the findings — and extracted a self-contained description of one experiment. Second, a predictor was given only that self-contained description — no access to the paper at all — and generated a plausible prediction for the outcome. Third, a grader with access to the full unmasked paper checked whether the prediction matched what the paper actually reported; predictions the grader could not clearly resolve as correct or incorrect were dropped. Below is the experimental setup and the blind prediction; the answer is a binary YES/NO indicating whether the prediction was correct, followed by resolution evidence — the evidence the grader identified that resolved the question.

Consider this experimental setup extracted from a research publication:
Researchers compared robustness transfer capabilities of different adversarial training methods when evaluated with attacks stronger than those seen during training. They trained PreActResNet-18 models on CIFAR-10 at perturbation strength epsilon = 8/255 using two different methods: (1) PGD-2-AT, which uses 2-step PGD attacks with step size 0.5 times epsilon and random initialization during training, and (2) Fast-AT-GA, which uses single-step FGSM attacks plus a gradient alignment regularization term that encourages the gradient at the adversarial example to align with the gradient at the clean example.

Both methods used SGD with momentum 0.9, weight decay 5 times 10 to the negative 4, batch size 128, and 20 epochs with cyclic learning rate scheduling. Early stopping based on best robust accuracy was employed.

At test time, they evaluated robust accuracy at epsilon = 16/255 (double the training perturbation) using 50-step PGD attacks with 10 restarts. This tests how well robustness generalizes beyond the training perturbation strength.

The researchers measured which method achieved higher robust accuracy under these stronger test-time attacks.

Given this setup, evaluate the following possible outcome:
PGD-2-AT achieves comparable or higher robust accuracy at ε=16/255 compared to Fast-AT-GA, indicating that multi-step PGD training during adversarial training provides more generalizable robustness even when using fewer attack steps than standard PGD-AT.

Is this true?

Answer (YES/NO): NO